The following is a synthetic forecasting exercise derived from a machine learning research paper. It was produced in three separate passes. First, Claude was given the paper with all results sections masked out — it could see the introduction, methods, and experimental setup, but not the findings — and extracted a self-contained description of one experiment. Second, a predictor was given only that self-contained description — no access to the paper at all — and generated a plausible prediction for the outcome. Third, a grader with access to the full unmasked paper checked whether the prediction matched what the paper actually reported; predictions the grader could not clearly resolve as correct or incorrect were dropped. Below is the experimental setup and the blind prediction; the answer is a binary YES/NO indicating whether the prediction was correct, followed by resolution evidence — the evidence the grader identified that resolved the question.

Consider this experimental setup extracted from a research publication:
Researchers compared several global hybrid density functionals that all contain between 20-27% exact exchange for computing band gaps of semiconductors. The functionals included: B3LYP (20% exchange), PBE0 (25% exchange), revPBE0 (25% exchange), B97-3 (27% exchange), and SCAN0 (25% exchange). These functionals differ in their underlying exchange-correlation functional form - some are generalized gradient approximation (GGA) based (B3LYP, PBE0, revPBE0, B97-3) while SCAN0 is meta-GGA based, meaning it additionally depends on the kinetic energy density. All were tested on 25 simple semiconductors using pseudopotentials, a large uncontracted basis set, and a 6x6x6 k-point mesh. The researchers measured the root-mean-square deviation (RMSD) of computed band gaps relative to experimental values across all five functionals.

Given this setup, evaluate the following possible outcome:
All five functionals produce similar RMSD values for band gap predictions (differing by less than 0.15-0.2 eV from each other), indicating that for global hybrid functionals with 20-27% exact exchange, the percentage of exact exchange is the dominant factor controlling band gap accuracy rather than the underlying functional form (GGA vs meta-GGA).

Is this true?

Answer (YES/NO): YES